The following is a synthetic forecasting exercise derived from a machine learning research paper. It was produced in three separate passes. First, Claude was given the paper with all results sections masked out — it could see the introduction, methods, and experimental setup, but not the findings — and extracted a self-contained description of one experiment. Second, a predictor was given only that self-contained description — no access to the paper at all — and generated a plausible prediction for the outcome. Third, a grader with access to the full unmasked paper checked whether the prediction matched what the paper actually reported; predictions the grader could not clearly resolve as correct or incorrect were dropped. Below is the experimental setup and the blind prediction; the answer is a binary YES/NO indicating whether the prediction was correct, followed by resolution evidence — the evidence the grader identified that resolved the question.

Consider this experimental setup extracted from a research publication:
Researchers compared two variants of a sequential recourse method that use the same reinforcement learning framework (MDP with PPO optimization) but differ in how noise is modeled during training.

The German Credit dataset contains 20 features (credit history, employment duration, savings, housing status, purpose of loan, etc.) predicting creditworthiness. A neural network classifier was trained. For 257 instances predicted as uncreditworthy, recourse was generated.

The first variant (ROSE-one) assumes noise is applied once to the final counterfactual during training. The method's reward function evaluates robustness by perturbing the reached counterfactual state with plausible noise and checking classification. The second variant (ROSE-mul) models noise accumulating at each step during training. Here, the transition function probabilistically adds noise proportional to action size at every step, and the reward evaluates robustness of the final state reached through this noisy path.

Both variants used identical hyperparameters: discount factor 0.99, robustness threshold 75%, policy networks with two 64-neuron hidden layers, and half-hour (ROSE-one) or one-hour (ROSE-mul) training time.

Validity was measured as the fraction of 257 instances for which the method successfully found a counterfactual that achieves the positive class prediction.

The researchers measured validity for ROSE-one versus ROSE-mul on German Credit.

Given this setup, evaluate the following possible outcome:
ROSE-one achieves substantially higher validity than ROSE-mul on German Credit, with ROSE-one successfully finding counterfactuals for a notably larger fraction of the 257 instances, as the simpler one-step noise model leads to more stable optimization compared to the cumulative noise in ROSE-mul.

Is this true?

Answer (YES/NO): YES